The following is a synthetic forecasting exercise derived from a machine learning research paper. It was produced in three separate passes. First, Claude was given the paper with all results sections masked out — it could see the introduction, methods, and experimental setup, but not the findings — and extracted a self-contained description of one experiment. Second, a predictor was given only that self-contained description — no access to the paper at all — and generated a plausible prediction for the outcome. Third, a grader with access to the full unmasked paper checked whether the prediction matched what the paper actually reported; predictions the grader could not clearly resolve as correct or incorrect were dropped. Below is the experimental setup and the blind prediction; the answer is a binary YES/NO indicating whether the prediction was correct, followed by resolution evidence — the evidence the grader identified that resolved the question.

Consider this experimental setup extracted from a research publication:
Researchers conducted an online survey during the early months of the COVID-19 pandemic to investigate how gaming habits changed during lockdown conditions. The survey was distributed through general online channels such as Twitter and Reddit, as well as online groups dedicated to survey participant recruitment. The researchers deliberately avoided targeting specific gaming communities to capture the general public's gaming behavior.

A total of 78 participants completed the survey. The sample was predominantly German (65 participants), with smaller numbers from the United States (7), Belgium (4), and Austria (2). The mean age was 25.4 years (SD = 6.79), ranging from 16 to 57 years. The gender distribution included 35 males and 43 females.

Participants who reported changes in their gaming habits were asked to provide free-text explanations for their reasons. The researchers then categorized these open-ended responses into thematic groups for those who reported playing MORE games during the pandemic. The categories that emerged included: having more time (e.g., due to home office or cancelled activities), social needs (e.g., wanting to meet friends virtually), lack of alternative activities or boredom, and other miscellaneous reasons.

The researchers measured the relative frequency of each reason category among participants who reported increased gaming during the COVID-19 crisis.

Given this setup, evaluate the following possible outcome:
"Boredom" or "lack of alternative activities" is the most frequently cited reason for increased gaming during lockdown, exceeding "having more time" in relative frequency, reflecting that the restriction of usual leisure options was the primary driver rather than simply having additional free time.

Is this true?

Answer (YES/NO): NO